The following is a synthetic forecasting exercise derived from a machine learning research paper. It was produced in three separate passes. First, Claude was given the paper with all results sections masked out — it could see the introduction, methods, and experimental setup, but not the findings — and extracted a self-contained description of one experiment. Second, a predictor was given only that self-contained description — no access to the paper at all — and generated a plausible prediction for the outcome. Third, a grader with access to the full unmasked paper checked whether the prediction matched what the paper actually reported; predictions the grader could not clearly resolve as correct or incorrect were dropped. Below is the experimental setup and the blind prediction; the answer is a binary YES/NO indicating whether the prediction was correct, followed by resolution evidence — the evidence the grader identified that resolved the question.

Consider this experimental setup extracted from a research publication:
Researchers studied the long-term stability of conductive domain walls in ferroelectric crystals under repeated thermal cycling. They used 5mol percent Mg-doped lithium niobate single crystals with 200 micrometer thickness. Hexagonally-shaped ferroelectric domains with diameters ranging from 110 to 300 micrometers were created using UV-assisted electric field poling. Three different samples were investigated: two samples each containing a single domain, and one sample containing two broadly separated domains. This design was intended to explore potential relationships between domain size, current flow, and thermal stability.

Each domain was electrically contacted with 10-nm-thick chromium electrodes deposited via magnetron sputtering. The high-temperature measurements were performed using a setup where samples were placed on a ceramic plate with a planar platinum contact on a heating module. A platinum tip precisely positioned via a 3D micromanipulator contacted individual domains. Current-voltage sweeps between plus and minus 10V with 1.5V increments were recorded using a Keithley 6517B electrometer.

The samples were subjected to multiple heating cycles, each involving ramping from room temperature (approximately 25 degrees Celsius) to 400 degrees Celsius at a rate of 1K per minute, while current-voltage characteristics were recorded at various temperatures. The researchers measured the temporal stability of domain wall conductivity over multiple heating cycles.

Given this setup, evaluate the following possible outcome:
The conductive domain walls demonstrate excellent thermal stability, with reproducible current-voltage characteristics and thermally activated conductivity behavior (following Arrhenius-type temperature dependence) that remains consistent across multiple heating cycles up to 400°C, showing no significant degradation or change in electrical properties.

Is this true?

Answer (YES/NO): YES